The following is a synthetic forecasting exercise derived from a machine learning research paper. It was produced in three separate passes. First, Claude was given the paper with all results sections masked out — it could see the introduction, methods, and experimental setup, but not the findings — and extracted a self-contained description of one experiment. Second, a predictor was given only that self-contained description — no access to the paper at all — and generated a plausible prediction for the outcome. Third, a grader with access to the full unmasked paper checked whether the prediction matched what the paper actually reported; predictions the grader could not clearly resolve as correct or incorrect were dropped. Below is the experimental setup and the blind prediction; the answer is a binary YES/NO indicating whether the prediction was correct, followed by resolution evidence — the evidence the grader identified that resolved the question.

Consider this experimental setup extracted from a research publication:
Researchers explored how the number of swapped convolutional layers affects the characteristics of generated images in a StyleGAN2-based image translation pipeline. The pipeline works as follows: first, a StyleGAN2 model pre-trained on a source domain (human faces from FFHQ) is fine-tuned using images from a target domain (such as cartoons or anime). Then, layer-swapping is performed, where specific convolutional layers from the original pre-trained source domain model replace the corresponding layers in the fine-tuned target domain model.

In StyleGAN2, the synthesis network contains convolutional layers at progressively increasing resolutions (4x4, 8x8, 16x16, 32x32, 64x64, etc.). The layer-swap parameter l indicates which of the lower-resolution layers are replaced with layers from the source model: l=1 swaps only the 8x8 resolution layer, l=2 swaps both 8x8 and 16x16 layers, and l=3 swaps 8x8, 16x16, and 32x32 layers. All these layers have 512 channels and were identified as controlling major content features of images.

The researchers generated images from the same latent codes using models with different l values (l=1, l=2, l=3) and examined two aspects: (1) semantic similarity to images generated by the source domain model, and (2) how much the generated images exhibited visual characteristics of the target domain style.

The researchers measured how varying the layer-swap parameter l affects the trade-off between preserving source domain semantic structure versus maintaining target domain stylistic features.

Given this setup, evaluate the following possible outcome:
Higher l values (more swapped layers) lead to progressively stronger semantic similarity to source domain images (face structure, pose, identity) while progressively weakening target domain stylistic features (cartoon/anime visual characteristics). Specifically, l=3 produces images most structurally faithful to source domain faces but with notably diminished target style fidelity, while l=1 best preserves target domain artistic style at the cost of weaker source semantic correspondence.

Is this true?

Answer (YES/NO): NO